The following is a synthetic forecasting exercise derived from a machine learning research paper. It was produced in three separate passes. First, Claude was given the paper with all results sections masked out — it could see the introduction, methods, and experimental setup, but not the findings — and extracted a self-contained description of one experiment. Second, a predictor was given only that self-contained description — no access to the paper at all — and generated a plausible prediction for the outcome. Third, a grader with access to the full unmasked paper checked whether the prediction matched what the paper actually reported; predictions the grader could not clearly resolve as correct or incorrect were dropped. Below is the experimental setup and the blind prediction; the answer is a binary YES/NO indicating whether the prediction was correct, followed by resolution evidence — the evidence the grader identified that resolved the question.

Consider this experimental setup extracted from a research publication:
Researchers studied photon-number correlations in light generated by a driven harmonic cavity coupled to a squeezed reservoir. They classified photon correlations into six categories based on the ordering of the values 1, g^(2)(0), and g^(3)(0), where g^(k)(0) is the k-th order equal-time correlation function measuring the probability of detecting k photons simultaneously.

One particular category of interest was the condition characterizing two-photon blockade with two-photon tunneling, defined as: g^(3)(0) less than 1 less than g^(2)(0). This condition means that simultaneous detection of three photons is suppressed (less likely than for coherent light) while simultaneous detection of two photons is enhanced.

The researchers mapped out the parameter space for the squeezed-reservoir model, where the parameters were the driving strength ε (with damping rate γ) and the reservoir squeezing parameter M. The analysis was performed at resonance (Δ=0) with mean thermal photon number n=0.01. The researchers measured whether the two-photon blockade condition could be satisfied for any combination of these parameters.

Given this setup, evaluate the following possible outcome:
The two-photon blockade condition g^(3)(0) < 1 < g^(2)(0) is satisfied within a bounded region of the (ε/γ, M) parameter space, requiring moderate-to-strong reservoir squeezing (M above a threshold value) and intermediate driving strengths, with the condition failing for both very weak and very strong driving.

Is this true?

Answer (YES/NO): NO